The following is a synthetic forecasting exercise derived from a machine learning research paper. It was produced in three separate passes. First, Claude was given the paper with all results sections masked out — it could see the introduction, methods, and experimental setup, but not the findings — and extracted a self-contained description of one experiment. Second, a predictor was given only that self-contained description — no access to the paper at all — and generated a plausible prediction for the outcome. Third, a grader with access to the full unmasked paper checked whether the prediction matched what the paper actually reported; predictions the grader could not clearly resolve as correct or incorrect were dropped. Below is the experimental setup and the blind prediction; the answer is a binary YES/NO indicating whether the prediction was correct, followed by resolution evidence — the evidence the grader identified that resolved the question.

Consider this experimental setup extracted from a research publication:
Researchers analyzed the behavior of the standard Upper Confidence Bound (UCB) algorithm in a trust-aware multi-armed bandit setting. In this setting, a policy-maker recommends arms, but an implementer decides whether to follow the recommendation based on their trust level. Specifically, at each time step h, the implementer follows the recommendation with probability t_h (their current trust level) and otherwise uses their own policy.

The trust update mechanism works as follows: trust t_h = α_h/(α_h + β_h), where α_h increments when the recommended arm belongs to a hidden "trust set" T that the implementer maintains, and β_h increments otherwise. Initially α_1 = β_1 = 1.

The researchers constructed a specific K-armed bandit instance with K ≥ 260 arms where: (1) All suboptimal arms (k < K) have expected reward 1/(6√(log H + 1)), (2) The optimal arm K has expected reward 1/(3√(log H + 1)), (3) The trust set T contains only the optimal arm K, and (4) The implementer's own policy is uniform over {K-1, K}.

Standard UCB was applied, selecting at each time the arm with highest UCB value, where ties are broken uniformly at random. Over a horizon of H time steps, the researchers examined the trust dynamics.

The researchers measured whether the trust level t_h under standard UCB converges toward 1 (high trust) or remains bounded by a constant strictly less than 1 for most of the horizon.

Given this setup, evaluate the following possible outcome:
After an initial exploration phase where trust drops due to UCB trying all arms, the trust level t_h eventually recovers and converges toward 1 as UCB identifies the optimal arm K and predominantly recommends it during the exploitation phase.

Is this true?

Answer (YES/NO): NO